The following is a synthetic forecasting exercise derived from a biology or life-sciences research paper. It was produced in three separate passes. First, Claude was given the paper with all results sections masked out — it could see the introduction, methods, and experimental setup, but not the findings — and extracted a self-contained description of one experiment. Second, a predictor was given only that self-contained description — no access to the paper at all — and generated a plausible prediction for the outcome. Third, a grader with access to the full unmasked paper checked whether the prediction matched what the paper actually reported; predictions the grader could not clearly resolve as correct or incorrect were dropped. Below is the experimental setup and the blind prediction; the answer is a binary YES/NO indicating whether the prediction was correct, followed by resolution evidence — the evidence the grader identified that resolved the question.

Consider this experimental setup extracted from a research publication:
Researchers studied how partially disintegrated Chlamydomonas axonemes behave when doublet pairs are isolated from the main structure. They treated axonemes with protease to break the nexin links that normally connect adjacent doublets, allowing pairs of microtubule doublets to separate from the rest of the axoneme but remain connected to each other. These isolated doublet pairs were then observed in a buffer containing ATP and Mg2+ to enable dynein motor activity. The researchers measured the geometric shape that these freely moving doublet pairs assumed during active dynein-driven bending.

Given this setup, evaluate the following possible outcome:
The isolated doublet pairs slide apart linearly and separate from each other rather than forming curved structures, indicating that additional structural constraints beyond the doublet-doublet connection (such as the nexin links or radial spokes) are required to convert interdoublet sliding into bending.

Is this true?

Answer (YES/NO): NO